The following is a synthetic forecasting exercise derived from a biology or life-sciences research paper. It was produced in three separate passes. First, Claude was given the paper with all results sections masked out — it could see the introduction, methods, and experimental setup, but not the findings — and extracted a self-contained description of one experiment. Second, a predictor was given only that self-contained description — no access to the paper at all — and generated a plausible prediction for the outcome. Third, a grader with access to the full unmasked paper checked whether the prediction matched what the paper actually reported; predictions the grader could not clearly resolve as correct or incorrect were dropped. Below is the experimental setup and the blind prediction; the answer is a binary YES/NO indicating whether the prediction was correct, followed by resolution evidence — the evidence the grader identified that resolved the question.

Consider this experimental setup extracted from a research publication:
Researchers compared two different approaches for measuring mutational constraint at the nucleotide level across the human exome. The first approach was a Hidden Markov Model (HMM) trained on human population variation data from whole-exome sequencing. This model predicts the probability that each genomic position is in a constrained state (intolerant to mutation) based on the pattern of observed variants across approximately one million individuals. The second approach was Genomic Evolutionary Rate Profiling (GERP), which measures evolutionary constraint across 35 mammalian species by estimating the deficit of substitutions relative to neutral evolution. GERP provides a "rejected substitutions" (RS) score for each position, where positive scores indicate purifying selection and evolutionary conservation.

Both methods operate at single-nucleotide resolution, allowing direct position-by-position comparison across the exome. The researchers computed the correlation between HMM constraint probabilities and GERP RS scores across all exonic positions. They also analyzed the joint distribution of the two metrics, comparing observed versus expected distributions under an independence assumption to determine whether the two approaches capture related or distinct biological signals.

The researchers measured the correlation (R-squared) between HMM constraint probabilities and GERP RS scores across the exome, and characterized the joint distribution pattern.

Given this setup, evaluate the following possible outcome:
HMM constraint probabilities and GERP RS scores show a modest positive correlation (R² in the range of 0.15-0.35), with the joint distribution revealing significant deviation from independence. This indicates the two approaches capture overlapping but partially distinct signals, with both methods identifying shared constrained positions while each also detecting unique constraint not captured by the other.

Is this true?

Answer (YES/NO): NO